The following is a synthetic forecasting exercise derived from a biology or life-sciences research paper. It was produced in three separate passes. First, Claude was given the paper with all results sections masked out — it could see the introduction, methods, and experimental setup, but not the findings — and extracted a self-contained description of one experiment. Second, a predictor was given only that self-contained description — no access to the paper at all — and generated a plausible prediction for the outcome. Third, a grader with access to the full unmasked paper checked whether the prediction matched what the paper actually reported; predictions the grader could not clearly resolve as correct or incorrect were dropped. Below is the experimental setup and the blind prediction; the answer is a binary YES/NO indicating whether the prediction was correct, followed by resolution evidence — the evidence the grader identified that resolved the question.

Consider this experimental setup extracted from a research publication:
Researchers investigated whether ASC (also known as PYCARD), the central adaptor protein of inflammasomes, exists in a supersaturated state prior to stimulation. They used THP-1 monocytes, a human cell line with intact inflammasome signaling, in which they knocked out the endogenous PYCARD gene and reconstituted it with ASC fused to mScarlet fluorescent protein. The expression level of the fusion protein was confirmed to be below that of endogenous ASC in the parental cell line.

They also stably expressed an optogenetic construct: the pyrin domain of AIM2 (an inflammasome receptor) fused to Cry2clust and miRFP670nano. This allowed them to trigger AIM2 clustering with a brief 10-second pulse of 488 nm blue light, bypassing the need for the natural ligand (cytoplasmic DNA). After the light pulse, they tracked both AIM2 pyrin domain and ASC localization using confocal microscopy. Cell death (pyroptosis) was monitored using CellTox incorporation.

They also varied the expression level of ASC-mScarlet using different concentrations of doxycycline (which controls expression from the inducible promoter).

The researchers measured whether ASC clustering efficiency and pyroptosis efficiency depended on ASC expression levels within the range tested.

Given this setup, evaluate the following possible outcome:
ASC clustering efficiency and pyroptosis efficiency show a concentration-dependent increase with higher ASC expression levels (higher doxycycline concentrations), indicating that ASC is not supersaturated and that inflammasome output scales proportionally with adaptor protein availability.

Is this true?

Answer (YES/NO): NO